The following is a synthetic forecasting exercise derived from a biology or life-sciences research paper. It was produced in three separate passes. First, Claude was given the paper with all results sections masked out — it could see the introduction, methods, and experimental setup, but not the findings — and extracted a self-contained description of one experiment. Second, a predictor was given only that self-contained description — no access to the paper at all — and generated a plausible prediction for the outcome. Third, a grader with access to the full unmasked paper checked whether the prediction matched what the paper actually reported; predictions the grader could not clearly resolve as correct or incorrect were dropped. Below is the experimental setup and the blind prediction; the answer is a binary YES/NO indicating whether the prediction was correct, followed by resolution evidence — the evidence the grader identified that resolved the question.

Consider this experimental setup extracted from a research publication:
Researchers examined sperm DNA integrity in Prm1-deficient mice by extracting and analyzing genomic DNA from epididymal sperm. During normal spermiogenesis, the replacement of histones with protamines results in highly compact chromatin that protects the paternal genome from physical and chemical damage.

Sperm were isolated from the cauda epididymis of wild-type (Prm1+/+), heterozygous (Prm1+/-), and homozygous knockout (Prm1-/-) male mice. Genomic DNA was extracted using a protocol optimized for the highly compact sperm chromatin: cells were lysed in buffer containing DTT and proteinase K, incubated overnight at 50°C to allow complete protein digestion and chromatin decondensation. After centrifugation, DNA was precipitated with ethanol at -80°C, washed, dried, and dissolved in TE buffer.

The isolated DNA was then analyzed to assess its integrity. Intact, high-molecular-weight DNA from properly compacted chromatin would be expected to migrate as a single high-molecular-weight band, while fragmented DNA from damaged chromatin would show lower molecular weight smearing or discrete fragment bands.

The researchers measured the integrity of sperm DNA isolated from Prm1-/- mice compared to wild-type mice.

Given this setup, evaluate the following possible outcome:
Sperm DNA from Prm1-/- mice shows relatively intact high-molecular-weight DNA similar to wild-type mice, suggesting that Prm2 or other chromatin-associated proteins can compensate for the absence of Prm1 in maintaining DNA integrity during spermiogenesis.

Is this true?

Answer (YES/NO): NO